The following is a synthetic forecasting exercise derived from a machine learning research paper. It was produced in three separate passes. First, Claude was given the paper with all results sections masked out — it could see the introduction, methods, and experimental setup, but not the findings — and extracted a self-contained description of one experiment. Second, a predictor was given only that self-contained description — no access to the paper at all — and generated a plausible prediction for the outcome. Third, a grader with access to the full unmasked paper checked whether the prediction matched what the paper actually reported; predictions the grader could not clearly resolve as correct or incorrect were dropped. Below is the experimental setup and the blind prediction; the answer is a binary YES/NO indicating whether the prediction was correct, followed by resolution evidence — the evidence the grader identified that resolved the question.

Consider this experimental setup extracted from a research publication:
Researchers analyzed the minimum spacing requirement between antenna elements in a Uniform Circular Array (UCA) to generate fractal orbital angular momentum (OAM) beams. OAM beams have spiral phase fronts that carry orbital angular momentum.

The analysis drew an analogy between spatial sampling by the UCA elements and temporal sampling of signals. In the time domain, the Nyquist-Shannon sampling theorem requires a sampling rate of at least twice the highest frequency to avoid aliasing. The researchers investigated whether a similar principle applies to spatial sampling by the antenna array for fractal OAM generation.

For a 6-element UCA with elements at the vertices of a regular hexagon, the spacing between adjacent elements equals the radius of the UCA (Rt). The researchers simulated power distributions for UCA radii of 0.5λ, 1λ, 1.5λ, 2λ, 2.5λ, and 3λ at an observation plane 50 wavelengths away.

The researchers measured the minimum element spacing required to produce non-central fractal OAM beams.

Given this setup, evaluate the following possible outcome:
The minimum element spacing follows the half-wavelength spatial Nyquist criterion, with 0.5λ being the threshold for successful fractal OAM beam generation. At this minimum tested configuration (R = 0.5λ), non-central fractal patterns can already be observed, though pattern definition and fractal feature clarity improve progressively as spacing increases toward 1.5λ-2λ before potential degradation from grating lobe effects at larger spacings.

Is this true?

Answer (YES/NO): NO